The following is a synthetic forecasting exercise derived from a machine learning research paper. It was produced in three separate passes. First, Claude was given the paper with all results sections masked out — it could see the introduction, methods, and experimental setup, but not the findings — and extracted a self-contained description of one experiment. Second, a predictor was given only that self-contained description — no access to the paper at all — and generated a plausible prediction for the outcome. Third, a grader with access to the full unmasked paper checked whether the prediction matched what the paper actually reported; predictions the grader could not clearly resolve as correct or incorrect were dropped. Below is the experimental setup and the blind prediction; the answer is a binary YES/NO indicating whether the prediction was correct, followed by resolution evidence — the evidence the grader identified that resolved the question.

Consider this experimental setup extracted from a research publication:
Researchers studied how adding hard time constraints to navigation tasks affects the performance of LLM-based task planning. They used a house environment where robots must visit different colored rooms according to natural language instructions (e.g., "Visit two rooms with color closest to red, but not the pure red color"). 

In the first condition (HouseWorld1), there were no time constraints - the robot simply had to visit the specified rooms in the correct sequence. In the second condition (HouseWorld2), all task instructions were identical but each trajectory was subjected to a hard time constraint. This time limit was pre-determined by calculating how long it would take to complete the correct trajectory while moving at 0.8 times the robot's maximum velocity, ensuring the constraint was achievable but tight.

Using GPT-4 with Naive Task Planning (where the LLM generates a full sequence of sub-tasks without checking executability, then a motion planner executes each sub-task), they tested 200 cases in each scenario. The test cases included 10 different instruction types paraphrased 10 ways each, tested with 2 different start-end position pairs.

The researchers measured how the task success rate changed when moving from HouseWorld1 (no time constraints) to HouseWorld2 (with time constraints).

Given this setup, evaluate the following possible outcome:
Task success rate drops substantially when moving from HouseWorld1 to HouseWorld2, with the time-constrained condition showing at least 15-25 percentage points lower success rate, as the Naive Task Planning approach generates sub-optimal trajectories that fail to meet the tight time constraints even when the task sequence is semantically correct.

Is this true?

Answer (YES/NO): YES